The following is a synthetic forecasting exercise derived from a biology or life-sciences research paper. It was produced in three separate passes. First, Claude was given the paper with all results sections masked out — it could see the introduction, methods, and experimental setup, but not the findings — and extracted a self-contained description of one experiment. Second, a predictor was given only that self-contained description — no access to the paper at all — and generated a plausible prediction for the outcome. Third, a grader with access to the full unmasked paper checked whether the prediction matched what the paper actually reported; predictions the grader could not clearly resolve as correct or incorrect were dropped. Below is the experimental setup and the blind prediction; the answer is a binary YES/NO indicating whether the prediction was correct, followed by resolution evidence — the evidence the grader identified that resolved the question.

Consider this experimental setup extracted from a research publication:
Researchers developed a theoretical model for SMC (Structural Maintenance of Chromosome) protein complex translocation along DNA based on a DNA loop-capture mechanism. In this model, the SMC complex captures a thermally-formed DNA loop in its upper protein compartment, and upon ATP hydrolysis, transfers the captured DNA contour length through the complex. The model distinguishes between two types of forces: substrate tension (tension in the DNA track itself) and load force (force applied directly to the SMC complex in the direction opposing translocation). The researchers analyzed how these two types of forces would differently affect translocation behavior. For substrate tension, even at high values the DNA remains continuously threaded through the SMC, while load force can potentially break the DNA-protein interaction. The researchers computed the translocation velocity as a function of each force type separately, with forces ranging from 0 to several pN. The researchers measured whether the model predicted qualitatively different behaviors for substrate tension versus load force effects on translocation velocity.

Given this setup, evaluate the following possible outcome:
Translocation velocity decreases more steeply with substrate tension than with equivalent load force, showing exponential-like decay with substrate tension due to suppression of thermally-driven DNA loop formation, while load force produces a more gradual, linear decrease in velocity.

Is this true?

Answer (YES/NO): NO